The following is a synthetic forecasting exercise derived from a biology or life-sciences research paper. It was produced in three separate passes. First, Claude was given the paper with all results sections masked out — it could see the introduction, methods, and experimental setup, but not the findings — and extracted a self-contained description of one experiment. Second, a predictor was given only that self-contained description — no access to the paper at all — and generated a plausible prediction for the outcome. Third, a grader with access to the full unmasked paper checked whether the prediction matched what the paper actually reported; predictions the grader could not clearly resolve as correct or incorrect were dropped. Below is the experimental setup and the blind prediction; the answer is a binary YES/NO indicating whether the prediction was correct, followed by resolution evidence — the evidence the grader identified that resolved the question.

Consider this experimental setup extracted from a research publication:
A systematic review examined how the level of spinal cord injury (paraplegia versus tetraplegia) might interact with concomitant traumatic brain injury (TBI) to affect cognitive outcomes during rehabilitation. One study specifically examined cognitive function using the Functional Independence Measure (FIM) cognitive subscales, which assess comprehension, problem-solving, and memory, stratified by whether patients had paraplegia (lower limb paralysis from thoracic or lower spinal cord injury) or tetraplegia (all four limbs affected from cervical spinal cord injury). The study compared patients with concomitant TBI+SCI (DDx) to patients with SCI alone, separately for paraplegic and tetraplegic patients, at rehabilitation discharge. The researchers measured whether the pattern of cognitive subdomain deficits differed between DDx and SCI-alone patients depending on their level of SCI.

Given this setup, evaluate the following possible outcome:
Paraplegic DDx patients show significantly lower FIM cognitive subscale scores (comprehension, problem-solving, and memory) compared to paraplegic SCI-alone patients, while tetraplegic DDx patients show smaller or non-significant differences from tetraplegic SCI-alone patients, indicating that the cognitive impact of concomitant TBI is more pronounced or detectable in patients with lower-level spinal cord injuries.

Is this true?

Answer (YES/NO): YES